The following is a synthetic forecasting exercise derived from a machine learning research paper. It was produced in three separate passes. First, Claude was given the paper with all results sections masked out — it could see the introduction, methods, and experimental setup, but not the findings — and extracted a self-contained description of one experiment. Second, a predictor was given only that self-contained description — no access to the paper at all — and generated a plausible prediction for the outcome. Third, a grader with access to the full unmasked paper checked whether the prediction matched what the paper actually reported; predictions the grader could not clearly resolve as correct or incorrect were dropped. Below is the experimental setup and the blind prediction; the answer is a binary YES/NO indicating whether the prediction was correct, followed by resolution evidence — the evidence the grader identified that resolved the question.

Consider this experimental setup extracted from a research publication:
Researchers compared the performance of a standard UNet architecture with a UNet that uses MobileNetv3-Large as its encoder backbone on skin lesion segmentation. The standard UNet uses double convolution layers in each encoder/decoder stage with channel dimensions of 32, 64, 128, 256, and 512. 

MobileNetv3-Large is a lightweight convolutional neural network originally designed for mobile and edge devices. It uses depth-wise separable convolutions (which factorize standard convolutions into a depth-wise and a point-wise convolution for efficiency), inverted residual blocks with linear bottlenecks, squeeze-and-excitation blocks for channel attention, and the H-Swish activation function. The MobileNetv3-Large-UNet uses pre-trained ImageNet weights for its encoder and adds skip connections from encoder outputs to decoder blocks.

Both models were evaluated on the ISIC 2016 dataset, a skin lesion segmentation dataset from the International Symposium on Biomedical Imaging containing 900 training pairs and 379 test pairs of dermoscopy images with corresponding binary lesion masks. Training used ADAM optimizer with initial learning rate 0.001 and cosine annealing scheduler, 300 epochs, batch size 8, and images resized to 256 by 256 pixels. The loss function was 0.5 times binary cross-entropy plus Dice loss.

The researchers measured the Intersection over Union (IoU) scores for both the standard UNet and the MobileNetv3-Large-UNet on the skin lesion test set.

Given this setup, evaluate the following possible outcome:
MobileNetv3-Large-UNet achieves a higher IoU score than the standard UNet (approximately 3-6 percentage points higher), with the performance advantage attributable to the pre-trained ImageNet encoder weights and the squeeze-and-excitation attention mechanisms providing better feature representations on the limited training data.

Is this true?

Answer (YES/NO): NO